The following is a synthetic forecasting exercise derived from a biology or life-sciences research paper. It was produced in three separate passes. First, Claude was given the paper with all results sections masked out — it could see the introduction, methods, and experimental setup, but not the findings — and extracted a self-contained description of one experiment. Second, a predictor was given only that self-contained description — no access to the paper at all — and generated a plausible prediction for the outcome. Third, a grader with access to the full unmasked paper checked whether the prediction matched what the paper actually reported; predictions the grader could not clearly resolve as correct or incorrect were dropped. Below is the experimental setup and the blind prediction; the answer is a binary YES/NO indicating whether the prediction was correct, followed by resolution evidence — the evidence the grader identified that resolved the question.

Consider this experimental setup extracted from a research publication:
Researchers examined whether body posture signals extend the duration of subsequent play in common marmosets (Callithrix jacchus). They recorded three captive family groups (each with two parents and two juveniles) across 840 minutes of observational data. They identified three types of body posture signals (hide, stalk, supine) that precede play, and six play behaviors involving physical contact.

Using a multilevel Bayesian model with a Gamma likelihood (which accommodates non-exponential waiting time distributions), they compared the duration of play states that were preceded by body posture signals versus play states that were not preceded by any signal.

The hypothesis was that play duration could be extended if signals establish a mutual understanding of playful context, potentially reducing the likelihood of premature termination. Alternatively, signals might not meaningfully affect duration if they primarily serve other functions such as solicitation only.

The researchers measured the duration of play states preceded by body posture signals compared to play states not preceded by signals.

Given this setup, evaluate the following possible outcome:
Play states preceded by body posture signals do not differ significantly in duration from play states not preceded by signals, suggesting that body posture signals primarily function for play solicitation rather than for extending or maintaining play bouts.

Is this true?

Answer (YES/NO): NO